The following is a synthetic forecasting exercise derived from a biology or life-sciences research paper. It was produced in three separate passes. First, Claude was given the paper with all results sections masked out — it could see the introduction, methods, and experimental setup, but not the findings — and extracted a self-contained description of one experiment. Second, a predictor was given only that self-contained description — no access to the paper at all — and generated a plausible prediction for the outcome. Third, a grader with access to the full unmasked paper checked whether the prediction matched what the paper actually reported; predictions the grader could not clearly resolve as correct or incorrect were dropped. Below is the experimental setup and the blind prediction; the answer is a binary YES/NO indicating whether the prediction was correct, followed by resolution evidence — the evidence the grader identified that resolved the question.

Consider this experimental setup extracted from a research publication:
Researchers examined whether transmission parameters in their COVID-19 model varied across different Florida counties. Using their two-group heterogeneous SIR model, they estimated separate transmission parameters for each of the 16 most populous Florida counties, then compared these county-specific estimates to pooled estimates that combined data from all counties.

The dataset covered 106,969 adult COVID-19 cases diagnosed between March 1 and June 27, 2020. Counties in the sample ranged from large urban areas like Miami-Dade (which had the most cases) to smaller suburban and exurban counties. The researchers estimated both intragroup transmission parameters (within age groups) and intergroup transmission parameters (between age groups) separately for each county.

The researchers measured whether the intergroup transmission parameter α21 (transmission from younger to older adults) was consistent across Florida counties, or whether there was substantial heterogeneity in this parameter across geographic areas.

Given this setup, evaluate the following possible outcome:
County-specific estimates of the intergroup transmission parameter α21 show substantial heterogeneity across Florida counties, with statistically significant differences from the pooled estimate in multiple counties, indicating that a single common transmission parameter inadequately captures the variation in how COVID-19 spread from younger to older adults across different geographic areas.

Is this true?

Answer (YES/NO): NO